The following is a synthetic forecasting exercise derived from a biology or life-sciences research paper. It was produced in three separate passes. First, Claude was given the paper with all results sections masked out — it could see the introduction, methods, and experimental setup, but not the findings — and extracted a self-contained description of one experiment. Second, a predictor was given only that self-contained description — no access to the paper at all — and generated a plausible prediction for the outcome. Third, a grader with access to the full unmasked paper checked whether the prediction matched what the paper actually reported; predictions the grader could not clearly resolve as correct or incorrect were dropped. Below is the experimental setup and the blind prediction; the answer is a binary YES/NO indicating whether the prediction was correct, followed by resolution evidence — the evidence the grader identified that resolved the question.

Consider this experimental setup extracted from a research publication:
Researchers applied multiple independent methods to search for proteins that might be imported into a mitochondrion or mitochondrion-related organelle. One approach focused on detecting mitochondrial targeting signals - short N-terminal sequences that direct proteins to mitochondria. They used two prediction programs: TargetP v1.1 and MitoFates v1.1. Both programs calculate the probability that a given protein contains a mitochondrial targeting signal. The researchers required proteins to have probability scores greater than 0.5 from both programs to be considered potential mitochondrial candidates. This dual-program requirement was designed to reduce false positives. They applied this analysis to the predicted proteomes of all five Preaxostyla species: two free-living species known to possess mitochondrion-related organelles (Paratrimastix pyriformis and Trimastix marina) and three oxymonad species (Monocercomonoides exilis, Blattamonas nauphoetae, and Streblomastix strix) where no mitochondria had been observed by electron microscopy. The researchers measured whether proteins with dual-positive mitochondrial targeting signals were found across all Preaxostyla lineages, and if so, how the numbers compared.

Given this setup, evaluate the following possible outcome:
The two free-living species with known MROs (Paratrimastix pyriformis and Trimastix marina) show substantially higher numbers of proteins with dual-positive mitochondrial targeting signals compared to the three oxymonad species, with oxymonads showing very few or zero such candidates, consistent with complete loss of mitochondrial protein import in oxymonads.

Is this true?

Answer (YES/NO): NO